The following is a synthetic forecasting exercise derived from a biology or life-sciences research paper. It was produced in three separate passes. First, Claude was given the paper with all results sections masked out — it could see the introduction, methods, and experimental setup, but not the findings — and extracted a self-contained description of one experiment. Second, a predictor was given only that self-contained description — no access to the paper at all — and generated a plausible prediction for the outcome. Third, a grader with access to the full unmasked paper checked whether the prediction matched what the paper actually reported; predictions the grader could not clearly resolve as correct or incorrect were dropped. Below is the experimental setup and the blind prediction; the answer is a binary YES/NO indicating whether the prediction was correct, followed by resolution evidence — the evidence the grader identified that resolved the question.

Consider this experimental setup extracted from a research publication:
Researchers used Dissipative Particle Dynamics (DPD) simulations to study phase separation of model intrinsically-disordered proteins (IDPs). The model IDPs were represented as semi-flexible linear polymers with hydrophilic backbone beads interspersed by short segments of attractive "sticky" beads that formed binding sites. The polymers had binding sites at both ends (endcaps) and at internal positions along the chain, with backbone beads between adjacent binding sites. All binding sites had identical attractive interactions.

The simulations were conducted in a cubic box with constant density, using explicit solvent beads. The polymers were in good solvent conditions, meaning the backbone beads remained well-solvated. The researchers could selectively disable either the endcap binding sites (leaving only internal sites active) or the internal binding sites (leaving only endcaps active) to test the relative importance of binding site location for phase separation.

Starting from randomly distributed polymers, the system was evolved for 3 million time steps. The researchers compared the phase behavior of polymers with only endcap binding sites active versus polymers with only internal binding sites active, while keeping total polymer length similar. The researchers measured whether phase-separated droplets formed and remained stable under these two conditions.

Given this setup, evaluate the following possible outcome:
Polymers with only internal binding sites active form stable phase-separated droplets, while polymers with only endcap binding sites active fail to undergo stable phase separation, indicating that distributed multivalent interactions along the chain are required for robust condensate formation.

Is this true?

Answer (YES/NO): NO